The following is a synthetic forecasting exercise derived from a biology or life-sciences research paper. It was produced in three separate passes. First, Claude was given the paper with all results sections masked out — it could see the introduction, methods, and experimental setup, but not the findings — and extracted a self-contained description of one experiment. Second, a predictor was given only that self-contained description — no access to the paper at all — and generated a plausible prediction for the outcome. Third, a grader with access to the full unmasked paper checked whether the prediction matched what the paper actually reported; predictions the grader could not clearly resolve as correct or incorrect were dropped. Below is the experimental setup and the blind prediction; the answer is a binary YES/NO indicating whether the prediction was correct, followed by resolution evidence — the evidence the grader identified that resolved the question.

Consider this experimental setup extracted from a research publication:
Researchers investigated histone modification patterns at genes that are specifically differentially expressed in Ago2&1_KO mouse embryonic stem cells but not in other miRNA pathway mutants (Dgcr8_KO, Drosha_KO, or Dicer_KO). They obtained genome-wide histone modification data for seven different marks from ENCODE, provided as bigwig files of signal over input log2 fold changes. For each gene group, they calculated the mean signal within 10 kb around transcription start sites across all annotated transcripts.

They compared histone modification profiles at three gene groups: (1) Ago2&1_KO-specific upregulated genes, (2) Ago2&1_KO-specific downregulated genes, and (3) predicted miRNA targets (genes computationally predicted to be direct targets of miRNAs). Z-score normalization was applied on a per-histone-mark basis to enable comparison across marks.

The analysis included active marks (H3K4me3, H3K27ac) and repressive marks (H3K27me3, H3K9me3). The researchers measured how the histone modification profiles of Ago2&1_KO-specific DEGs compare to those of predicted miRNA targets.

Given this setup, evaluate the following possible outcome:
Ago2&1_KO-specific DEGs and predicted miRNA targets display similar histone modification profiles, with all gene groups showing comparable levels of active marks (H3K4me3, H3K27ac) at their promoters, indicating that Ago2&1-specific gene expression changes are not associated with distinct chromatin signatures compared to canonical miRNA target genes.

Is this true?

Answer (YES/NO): NO